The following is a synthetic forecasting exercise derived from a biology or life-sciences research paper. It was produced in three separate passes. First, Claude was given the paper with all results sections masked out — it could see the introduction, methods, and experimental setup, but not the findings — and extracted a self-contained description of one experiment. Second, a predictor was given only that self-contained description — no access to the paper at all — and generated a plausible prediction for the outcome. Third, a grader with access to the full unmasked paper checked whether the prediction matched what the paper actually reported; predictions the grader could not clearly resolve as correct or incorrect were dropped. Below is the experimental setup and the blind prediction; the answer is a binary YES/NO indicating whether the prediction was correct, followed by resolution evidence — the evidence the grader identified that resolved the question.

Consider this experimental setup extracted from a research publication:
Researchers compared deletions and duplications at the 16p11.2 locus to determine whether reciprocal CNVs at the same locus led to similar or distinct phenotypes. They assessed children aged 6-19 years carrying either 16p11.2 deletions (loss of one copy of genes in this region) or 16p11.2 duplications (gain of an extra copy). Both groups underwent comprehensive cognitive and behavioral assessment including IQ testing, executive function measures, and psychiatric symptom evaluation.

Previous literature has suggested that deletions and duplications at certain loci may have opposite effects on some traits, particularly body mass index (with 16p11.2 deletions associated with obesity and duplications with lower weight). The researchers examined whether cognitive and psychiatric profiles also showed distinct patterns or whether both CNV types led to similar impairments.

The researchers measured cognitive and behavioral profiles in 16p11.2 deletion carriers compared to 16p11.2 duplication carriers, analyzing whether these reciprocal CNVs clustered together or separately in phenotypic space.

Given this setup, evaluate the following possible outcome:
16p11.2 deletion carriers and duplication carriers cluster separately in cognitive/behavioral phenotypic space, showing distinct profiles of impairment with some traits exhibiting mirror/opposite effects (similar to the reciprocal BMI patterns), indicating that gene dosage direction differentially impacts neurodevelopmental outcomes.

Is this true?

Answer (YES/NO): NO